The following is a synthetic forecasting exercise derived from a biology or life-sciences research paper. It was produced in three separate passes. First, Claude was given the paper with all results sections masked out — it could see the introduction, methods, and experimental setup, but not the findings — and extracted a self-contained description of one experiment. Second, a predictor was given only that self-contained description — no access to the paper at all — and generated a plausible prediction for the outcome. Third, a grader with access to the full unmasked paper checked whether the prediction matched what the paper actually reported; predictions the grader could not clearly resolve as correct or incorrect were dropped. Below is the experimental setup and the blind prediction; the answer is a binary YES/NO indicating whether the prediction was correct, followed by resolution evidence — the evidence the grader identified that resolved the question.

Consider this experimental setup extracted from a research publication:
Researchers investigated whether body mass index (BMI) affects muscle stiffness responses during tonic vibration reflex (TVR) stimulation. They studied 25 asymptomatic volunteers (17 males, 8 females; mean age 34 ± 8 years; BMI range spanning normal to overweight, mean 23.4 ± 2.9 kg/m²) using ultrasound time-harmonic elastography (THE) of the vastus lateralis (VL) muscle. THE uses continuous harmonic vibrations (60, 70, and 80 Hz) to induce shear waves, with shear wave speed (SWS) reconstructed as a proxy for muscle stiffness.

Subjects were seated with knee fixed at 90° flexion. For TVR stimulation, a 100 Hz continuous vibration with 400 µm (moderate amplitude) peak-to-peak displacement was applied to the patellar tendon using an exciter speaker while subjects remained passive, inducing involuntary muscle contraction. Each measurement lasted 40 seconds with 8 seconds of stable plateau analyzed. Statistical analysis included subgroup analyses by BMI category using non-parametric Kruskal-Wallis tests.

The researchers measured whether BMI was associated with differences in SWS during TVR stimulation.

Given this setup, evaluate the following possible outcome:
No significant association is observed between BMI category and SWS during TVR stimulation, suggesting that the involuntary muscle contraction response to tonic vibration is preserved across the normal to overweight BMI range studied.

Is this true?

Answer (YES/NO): YES